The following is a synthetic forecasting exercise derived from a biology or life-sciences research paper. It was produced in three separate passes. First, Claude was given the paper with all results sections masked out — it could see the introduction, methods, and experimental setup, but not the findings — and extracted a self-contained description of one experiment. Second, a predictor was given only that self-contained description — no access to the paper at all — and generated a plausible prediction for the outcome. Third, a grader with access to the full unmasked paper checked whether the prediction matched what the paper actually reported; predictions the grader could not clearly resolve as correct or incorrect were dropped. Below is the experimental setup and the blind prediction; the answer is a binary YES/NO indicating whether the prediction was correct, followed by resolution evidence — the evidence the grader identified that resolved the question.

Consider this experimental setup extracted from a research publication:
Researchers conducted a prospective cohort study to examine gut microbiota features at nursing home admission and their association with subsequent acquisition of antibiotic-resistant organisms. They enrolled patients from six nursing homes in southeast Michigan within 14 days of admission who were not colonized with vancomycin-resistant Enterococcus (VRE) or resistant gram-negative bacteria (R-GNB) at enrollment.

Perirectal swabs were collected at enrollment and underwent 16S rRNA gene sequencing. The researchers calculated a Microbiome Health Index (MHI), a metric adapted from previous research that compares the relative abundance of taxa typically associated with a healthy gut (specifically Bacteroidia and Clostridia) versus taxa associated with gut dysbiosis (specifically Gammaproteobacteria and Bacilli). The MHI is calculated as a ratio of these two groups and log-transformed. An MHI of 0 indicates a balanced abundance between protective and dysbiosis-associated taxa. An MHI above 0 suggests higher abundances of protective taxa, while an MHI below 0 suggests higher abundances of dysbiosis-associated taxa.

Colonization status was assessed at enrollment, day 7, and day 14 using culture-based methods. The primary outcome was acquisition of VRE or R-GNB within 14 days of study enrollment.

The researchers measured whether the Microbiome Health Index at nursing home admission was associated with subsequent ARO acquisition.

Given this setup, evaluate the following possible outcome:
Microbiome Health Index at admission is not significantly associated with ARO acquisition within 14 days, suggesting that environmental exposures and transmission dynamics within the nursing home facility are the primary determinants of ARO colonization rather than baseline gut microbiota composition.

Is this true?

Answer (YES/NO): NO